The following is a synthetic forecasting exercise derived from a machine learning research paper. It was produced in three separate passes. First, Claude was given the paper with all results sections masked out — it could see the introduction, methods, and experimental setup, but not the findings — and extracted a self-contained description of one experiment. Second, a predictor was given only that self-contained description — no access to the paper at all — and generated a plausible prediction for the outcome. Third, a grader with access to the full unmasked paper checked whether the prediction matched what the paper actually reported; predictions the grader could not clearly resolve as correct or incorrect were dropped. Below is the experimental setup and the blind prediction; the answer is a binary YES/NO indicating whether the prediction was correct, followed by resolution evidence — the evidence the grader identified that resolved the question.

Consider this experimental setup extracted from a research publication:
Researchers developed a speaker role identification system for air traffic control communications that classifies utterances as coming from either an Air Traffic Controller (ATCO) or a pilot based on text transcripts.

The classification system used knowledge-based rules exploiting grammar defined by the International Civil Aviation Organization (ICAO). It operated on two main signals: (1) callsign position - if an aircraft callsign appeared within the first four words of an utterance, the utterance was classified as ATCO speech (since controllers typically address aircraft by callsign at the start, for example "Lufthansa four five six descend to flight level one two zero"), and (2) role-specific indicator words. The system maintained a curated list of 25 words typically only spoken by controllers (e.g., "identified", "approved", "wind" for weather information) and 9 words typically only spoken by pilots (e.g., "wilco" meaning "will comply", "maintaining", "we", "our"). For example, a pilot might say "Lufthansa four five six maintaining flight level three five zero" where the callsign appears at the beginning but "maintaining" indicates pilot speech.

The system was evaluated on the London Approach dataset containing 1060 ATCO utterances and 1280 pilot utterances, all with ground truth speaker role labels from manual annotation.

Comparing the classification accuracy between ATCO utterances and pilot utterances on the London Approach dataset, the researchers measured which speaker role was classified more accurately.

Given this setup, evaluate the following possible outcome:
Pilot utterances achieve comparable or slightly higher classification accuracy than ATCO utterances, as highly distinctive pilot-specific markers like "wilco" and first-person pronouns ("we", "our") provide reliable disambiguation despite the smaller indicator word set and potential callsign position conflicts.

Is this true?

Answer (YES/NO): YES